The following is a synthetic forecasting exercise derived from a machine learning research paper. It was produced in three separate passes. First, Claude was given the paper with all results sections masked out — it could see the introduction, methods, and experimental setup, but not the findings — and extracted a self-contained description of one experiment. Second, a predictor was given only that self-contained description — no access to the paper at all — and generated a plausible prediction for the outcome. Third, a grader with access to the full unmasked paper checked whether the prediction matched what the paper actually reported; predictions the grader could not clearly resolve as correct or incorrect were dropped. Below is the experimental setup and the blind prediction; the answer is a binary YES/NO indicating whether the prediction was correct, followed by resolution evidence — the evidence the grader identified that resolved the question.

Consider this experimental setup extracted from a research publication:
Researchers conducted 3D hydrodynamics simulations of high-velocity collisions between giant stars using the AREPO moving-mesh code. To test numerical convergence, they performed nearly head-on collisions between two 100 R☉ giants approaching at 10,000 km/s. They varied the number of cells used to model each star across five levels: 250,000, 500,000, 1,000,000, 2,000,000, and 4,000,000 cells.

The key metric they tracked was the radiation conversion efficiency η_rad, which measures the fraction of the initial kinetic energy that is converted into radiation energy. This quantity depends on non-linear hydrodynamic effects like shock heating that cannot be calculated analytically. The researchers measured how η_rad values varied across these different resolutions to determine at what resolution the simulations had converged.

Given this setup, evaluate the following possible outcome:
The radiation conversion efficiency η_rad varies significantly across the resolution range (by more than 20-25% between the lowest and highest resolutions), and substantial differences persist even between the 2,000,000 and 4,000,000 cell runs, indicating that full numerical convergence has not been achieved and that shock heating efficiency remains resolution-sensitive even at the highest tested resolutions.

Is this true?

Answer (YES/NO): NO